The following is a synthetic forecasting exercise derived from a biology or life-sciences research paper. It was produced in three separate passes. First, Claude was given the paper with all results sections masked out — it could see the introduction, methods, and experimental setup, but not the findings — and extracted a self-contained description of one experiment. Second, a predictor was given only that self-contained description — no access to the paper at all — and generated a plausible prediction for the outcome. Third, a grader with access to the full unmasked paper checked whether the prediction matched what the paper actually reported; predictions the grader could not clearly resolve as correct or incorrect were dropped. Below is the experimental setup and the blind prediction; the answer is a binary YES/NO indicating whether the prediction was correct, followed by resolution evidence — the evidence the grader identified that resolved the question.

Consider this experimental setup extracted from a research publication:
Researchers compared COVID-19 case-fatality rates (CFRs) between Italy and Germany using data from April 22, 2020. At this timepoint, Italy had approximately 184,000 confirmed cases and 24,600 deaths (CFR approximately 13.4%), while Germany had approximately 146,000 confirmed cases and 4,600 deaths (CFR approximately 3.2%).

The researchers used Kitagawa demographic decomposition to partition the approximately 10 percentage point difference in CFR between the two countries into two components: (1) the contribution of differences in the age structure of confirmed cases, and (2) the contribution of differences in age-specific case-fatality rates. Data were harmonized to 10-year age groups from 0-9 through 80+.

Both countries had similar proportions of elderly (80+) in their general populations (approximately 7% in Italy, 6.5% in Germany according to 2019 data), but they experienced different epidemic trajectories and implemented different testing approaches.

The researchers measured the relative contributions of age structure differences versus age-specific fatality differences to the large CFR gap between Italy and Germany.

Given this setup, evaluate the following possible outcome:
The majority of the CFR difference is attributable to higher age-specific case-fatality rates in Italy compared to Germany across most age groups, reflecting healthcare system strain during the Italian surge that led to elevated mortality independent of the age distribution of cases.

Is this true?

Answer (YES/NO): NO